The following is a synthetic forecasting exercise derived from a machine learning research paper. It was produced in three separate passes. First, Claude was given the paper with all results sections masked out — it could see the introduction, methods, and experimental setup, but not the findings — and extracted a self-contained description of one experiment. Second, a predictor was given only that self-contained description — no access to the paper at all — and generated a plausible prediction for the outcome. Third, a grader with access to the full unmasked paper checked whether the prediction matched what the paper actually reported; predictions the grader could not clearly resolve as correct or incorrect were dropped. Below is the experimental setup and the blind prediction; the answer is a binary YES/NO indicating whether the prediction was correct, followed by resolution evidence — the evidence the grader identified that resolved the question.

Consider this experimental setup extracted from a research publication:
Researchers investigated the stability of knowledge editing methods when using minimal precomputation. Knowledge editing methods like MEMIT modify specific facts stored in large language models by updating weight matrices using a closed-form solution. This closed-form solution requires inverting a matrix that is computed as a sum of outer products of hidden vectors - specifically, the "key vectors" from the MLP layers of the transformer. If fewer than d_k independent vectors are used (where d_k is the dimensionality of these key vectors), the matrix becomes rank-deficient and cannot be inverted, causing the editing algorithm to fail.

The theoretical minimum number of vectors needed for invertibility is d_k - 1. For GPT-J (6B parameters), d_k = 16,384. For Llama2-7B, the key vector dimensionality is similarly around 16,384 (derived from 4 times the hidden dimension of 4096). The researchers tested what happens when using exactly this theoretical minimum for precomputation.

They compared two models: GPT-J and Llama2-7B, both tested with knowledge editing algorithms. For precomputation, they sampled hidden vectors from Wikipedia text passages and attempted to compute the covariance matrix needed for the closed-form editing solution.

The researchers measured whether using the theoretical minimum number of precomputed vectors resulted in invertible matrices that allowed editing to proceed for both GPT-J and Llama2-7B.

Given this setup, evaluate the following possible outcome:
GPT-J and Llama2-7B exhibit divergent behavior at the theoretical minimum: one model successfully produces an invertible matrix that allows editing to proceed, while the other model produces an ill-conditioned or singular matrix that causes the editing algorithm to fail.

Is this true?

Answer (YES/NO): YES